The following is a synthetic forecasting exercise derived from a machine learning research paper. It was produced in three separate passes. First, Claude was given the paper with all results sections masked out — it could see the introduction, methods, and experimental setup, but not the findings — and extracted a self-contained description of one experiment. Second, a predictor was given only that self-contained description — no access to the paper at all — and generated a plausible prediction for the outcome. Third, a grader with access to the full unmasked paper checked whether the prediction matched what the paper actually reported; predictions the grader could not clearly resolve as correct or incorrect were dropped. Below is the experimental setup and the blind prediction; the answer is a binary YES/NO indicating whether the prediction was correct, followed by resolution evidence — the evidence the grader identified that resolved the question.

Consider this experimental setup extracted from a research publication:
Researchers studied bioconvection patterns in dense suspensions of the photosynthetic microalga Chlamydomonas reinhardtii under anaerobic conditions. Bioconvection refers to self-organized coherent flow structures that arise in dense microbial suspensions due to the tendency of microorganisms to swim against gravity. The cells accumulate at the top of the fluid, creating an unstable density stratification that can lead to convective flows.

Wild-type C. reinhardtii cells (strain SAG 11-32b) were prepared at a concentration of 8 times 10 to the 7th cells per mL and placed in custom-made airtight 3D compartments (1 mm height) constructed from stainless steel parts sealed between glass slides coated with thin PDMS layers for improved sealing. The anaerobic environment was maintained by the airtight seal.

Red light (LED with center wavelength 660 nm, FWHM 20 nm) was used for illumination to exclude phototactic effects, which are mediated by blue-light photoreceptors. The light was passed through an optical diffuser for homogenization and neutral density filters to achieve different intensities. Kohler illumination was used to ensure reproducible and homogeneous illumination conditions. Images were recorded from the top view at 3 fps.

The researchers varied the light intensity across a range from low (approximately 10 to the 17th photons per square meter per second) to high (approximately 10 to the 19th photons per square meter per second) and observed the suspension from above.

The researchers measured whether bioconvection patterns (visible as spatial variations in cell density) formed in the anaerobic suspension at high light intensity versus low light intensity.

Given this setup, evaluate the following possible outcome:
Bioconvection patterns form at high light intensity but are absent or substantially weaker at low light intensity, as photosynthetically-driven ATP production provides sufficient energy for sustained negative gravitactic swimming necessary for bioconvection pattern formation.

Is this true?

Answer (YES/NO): NO